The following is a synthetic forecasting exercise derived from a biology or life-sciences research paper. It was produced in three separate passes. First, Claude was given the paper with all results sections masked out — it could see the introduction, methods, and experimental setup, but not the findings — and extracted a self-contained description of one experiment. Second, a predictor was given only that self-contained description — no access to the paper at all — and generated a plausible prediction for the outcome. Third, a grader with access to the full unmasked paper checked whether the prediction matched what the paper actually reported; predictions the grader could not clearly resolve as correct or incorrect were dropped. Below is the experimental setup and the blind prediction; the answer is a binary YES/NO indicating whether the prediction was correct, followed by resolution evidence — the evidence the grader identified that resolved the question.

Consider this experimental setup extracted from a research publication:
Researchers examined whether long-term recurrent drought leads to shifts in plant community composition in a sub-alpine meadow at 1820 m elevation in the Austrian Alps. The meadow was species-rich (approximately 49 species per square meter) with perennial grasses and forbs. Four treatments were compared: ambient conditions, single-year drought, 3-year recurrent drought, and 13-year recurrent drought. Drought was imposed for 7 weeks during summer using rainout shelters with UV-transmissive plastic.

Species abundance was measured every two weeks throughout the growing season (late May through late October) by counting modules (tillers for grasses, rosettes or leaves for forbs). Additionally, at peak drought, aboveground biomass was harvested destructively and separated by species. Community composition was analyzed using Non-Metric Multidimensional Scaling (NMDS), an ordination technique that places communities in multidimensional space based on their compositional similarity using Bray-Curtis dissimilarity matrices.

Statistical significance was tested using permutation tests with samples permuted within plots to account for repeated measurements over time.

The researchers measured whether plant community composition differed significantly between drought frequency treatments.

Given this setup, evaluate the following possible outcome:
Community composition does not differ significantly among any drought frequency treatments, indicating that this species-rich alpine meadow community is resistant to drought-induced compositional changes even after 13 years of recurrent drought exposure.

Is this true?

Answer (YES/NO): NO